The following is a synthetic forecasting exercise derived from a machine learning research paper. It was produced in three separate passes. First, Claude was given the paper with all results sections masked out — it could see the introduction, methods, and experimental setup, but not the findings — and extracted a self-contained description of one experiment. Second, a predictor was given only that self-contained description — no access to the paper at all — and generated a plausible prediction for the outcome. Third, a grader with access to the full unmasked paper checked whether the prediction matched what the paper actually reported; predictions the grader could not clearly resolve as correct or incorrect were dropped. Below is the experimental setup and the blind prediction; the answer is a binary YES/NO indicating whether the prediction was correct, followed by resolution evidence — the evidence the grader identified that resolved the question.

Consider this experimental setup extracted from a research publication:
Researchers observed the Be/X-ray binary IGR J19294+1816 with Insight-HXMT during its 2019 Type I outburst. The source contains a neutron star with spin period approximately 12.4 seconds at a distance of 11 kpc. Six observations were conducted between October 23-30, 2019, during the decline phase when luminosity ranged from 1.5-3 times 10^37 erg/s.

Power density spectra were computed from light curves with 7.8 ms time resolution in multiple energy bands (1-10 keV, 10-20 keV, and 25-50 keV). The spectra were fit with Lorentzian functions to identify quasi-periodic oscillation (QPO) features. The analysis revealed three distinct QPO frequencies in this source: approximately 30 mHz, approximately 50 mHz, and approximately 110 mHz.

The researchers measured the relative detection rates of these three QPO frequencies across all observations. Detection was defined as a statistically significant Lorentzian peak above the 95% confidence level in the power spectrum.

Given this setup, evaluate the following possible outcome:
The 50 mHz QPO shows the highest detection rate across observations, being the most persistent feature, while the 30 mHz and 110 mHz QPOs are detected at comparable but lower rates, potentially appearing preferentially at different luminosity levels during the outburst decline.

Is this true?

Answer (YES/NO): NO